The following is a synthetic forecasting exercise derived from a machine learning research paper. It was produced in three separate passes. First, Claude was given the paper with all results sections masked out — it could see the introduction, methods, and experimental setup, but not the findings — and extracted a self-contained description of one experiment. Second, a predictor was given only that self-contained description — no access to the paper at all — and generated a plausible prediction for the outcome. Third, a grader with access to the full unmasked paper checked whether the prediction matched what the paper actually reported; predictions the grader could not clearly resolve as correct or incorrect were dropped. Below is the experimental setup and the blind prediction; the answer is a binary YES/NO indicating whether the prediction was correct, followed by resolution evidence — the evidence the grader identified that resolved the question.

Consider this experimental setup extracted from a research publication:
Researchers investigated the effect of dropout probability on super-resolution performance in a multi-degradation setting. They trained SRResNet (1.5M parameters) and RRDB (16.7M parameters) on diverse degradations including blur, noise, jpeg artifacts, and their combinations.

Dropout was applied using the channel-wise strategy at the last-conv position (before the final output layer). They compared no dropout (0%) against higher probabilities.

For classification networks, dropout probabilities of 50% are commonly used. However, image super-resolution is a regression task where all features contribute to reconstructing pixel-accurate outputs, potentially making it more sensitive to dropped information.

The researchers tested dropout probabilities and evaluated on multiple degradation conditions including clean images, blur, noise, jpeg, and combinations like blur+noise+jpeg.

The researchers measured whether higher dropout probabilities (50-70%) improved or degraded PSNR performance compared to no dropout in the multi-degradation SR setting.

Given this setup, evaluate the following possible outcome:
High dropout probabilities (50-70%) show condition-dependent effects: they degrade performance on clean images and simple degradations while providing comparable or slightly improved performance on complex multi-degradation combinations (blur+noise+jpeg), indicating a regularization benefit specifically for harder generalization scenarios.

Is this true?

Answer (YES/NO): NO